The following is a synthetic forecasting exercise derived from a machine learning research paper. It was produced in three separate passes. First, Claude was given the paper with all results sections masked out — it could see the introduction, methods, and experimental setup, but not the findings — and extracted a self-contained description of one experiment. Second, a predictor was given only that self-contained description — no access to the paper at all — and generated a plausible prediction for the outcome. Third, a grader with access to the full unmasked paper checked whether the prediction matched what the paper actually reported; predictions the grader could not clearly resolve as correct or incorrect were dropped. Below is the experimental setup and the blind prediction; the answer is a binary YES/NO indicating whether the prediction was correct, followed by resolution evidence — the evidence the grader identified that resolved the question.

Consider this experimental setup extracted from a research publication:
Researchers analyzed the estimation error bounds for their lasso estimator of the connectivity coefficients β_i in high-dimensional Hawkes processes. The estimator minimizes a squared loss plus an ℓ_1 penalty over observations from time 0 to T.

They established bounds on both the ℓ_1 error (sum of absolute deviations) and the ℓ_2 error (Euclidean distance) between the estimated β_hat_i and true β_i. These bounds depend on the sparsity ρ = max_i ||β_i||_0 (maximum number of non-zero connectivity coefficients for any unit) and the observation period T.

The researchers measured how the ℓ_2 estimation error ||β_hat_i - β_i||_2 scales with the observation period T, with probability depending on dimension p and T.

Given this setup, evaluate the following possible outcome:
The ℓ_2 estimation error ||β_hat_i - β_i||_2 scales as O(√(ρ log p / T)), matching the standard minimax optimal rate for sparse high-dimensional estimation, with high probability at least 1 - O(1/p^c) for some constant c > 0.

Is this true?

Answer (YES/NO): NO